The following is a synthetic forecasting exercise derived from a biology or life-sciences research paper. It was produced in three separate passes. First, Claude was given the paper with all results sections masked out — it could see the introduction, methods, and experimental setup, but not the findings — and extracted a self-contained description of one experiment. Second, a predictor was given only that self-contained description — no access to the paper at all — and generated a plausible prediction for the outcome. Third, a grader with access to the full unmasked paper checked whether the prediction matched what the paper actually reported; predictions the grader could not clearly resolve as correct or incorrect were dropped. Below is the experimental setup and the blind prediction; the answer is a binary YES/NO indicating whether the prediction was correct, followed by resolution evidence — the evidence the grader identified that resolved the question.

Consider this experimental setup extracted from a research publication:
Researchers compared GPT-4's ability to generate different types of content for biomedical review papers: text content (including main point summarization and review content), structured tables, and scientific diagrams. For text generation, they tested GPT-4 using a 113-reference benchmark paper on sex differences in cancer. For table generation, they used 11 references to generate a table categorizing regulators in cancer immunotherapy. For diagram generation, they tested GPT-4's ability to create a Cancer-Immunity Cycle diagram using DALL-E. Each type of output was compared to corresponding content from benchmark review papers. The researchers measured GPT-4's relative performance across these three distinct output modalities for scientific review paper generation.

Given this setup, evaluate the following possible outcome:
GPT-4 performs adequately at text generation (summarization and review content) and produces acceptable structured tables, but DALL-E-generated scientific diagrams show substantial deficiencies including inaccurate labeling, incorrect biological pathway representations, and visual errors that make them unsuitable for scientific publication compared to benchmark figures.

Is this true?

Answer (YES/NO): NO